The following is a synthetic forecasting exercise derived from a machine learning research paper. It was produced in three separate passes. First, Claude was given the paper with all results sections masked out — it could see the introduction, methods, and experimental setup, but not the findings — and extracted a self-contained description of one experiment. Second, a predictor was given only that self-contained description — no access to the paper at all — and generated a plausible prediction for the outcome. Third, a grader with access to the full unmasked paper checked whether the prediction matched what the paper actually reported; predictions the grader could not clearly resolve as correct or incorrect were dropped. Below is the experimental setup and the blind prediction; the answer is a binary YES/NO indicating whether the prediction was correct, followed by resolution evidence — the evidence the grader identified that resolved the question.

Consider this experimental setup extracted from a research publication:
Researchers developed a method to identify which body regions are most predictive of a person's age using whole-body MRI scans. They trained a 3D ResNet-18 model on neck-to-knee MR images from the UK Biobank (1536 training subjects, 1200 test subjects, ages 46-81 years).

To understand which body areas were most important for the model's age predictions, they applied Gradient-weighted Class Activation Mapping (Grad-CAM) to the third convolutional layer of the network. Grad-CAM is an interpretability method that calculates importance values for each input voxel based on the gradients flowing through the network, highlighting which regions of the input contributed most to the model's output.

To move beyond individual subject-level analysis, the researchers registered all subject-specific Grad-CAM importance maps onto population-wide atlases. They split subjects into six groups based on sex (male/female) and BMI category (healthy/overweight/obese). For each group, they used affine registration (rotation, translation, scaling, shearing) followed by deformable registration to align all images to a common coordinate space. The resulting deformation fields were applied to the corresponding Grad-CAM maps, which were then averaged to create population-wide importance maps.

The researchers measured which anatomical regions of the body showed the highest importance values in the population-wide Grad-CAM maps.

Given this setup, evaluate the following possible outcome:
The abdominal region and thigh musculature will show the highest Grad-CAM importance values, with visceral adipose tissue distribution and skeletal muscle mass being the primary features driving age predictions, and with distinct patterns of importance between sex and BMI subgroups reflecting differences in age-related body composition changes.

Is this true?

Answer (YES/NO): NO